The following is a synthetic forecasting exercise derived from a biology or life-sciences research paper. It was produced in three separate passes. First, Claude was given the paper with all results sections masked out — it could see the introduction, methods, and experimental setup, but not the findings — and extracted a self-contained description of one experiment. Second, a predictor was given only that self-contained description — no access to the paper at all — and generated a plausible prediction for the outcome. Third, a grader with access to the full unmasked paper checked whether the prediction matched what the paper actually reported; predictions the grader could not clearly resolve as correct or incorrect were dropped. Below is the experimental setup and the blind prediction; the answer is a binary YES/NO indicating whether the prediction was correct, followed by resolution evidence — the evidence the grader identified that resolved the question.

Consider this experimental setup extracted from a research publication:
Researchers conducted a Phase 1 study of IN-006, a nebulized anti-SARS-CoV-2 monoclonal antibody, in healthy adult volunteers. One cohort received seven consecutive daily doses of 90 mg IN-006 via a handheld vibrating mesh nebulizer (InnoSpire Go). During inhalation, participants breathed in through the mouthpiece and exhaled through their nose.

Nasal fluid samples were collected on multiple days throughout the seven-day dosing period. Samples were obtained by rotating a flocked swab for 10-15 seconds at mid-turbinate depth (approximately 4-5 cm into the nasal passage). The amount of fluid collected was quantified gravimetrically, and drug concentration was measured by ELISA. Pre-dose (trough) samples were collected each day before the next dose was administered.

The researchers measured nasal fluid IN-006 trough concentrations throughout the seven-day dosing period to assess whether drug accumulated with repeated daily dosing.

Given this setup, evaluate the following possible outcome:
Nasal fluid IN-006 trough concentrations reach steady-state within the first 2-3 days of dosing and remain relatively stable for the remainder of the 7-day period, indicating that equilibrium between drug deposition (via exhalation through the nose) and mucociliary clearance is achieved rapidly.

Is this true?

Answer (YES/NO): NO